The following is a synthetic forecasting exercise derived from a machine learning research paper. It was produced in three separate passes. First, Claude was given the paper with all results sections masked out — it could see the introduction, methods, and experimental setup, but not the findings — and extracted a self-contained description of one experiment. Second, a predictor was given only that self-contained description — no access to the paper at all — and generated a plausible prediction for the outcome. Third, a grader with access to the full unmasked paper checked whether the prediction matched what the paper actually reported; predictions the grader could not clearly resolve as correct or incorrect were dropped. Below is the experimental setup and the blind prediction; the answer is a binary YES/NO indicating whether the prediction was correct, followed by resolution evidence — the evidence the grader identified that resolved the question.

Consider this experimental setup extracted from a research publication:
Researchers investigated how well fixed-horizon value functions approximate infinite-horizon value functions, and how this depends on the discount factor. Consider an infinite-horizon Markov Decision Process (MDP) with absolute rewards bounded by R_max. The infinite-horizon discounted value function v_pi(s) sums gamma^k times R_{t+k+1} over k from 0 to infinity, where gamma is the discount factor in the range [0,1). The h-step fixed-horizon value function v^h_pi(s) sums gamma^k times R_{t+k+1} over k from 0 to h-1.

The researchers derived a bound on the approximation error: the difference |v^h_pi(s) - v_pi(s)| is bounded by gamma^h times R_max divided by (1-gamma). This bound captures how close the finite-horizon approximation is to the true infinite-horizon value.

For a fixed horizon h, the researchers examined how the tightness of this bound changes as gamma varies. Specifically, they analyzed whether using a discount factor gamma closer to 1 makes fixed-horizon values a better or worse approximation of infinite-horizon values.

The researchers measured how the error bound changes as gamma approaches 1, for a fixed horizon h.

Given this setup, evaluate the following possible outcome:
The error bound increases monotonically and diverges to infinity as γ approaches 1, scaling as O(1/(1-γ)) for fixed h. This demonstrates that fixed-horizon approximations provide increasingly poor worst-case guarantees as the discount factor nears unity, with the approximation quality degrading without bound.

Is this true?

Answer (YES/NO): YES